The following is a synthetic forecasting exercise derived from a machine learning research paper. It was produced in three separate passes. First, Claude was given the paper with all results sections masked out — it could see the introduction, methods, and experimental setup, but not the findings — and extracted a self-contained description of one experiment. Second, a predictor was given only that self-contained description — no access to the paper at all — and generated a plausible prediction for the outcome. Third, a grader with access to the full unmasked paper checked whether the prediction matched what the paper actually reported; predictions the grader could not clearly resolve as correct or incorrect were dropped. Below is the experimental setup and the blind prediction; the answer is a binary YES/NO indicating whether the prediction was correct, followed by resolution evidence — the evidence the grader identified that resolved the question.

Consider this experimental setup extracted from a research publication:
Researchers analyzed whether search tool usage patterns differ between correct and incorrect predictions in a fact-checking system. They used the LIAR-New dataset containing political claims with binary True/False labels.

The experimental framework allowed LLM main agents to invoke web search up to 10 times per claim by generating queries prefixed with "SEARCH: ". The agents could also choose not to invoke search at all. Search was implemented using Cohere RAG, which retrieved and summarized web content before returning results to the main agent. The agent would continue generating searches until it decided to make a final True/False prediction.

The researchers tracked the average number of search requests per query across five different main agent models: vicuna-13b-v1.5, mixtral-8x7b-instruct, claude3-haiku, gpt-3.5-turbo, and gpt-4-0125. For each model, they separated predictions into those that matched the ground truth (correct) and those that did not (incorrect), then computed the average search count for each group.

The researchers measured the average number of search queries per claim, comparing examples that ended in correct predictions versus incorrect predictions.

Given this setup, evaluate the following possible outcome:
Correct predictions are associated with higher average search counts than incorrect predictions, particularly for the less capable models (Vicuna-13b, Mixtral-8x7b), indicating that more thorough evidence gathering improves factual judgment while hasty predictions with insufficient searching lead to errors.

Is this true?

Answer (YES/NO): NO